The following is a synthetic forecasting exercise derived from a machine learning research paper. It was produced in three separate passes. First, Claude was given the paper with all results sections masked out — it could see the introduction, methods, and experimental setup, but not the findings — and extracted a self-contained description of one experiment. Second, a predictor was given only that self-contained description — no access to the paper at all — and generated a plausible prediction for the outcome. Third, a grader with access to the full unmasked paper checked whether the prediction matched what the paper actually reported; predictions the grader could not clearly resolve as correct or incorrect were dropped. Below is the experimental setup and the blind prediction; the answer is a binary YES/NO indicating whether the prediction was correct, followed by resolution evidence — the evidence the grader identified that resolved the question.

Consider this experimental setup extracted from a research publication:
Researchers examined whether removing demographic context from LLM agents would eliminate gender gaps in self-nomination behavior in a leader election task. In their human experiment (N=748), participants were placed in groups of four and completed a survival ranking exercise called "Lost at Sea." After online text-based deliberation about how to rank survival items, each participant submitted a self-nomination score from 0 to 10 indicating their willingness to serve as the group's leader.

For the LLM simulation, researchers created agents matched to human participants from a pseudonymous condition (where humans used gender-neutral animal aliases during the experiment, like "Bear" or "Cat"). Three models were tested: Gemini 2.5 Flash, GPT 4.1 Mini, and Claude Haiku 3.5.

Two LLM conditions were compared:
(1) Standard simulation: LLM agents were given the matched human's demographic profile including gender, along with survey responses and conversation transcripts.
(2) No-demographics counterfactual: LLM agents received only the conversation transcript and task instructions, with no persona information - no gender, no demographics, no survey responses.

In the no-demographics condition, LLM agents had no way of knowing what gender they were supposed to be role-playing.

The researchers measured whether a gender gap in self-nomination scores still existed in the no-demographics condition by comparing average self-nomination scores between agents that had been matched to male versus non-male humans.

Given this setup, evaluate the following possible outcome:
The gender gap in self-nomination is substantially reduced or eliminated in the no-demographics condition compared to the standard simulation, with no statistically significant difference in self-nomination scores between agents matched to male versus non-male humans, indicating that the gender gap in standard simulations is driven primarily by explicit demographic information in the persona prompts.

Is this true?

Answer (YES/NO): YES